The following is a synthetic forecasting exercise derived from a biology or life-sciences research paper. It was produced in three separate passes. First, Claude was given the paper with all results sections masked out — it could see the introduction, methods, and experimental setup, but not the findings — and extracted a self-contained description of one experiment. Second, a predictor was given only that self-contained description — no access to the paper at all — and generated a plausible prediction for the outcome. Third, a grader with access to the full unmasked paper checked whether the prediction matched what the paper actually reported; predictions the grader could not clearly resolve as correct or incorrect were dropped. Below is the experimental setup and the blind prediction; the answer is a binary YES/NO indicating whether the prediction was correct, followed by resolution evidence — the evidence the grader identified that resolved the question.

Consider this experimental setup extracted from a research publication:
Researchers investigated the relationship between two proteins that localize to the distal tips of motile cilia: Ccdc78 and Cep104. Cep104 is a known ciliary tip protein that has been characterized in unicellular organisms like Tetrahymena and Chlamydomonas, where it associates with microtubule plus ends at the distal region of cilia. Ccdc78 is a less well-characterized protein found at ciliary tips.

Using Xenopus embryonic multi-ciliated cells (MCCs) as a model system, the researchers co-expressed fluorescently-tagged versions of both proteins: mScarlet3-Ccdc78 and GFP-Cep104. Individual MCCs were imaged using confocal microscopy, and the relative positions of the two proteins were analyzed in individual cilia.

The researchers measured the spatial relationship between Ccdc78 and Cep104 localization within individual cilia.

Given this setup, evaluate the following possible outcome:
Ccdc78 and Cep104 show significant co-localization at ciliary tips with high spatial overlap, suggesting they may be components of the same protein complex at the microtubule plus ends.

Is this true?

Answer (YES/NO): NO